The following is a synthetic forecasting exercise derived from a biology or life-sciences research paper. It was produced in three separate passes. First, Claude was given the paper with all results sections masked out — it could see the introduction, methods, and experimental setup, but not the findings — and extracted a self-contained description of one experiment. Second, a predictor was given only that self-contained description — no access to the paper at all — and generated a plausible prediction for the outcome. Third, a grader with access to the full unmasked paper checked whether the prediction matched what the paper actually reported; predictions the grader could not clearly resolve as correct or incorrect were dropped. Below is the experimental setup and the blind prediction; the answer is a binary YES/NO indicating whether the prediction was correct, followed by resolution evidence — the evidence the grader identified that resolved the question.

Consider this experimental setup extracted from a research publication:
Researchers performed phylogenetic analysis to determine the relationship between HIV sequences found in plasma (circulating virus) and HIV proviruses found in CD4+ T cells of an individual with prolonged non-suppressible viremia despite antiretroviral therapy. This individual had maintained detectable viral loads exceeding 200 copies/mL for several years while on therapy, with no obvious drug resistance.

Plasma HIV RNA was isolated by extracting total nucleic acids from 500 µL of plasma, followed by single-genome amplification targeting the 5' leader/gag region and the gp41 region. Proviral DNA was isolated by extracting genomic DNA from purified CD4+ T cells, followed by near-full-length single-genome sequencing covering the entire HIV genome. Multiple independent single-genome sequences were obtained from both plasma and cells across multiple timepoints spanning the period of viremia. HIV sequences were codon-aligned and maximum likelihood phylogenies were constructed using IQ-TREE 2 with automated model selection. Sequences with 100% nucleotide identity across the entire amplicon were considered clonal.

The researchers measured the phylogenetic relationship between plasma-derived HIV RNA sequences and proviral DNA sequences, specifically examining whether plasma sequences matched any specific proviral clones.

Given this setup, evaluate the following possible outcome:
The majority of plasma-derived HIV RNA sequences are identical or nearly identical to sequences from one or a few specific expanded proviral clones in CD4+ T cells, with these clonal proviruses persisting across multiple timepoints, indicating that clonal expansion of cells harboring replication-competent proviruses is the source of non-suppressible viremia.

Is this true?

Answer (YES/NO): NO